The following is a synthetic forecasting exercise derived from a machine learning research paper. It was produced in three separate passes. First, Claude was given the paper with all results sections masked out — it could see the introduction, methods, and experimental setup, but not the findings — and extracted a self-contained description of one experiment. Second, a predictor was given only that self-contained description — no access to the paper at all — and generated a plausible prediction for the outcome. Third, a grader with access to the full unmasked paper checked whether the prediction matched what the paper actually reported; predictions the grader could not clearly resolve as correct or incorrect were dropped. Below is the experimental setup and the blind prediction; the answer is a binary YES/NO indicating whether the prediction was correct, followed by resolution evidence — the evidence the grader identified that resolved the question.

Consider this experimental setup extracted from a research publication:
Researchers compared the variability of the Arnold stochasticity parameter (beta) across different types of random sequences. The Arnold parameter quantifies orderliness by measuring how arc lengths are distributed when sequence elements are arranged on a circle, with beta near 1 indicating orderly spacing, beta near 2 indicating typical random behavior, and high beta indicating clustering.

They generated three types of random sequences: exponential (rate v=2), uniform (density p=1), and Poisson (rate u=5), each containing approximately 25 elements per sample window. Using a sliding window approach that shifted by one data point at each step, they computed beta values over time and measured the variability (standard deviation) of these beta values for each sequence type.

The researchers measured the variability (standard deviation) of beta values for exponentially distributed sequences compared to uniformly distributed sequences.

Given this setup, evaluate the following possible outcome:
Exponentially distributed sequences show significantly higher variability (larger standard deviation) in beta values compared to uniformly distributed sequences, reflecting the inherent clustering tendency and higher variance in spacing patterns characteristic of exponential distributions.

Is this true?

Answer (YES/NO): NO